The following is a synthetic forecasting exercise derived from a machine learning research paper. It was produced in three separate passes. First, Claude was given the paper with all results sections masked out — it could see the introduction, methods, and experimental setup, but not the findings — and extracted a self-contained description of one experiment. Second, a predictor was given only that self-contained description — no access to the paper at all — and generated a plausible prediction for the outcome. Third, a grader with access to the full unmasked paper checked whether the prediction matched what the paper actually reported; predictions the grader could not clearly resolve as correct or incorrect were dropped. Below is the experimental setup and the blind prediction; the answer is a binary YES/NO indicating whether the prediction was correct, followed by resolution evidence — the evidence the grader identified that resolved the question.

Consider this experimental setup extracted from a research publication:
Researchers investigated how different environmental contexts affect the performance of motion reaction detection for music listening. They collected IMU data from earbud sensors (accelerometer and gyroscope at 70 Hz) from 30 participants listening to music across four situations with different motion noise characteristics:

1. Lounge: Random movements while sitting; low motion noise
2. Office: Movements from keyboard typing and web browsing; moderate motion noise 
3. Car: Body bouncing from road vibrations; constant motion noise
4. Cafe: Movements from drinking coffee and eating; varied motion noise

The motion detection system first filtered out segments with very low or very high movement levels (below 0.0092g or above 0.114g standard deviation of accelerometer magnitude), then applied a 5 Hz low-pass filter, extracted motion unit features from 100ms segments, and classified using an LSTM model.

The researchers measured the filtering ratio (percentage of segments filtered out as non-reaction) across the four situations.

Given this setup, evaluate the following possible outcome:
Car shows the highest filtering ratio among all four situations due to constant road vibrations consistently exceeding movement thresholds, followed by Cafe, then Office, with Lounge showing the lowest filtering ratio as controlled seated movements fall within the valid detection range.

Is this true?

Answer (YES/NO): NO